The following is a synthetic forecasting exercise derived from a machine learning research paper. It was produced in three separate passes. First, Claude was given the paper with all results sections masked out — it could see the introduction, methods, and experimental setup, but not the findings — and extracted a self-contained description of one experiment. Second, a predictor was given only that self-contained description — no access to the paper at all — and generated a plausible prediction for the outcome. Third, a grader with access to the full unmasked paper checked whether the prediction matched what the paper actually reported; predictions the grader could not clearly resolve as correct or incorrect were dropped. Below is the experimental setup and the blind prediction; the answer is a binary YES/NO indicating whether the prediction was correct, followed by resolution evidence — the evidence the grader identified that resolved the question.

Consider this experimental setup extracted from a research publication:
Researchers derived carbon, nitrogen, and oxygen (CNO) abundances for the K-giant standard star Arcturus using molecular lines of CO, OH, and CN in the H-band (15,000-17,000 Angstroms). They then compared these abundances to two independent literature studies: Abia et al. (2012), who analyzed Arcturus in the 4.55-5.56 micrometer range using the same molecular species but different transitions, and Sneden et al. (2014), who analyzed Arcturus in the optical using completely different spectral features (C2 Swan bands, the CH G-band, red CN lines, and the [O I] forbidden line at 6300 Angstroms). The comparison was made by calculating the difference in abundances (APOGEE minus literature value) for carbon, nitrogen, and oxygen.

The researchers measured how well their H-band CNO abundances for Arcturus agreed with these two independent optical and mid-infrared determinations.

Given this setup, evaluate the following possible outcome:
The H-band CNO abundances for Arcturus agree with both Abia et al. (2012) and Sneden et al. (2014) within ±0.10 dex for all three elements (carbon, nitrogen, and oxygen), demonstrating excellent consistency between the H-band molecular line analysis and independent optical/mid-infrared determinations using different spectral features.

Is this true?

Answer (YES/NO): NO